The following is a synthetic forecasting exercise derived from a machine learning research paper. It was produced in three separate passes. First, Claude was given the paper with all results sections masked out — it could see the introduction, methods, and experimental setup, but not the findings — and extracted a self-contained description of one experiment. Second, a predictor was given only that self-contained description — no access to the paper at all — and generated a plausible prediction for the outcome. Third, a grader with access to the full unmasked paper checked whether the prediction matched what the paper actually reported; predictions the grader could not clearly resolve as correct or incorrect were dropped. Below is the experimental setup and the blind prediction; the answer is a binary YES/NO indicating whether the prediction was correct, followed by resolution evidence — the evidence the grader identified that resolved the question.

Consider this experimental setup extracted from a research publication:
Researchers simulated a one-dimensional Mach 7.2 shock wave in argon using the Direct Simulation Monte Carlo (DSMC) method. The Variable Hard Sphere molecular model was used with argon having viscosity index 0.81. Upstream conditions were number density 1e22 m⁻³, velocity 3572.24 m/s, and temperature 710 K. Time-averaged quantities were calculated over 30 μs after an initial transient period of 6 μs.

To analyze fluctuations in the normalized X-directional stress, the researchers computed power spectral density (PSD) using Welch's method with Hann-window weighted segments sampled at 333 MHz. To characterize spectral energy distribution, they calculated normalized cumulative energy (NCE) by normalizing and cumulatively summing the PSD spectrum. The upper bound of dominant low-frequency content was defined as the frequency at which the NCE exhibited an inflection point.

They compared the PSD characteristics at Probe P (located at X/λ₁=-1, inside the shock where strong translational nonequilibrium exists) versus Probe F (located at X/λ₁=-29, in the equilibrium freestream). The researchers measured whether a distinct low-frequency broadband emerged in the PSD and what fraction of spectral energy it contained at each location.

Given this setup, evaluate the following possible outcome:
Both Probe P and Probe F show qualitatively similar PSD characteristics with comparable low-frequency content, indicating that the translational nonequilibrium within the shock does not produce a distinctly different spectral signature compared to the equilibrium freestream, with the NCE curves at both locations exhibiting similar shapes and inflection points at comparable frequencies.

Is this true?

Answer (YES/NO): NO